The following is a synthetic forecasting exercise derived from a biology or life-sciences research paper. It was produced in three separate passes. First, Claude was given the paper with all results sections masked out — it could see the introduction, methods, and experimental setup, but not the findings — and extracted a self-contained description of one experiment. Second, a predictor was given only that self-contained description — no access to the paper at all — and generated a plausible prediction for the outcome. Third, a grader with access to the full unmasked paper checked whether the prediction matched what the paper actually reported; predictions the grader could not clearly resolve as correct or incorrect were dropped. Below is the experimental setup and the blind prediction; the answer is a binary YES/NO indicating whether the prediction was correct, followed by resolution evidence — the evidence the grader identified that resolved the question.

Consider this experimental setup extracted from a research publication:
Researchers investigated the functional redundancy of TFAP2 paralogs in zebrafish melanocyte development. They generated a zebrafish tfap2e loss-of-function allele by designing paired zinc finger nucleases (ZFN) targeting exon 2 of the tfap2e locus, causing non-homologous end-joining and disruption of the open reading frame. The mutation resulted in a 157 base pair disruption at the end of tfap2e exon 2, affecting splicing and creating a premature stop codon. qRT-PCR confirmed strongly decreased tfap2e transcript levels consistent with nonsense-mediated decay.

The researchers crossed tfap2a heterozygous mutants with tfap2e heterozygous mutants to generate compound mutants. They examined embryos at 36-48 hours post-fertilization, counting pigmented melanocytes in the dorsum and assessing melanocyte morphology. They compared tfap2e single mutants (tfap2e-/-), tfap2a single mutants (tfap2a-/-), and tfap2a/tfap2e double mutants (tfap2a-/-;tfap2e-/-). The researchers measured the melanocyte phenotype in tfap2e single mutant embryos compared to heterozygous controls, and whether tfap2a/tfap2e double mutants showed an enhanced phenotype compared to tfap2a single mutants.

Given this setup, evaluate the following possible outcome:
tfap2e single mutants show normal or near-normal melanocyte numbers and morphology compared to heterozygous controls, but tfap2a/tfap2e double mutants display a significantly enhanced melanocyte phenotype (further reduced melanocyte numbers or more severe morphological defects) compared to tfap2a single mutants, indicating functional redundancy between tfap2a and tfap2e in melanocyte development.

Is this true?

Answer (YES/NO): YES